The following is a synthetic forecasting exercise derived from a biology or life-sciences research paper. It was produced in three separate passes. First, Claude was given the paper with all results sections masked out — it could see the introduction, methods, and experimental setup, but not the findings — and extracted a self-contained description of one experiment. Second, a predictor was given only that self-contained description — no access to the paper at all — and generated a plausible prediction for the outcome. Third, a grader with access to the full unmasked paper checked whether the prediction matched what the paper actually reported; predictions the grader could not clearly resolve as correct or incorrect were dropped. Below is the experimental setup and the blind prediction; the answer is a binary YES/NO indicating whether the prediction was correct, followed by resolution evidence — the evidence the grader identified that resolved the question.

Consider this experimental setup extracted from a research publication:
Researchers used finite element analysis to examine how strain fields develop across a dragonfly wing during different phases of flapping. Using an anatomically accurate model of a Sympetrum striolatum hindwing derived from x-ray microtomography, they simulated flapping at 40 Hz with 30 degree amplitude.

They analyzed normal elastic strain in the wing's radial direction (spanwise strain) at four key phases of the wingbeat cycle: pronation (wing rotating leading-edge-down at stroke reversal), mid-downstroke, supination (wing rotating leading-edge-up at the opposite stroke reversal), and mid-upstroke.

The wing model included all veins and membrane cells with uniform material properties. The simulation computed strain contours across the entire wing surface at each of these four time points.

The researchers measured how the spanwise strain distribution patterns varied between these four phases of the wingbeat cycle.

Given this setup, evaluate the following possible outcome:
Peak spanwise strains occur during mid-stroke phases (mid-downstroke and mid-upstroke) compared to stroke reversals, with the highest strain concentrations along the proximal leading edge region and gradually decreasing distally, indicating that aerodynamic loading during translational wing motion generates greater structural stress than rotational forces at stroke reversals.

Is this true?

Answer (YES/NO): NO